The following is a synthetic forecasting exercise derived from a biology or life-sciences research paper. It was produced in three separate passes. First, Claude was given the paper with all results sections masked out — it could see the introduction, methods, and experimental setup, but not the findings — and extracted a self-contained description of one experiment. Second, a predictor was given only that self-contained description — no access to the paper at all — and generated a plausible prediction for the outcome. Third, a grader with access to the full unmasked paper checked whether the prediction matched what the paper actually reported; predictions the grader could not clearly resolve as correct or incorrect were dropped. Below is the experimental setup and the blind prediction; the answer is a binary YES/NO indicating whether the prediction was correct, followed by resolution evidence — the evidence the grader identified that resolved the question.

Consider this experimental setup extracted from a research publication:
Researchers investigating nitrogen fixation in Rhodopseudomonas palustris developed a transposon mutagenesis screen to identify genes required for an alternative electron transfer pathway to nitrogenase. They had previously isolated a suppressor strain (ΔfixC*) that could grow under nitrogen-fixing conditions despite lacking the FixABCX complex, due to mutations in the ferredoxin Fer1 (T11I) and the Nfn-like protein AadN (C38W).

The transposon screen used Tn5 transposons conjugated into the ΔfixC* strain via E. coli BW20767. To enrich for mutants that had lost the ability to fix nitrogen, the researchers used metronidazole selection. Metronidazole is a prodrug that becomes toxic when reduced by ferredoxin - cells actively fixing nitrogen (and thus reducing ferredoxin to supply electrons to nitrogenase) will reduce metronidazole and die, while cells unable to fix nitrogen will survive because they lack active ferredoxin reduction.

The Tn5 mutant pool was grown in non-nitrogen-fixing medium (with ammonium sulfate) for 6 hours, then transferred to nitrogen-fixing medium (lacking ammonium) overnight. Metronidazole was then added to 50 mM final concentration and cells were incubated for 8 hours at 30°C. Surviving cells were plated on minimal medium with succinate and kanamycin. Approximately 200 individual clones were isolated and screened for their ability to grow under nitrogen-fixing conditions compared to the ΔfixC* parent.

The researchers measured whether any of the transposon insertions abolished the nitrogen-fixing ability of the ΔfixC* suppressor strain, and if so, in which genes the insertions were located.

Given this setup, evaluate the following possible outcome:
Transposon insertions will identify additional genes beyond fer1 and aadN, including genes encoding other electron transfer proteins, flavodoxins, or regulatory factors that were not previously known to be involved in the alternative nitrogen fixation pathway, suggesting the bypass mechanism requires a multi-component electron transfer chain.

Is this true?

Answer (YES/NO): NO